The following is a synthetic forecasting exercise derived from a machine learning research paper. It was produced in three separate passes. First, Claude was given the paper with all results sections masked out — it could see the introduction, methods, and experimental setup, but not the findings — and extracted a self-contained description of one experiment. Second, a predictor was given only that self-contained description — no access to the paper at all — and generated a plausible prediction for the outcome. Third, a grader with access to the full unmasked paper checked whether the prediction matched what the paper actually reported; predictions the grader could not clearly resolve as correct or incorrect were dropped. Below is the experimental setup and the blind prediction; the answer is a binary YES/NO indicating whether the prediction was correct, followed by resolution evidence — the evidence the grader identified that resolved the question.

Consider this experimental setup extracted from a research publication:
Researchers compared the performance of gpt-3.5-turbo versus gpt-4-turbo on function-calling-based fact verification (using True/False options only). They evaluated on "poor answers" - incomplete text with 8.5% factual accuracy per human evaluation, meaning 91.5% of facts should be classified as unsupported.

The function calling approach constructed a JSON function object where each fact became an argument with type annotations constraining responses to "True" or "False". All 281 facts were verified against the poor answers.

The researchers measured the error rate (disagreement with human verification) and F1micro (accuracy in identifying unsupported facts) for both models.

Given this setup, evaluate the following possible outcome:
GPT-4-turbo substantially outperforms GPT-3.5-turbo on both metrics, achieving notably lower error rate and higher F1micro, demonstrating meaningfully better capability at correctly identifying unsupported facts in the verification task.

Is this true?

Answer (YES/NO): YES